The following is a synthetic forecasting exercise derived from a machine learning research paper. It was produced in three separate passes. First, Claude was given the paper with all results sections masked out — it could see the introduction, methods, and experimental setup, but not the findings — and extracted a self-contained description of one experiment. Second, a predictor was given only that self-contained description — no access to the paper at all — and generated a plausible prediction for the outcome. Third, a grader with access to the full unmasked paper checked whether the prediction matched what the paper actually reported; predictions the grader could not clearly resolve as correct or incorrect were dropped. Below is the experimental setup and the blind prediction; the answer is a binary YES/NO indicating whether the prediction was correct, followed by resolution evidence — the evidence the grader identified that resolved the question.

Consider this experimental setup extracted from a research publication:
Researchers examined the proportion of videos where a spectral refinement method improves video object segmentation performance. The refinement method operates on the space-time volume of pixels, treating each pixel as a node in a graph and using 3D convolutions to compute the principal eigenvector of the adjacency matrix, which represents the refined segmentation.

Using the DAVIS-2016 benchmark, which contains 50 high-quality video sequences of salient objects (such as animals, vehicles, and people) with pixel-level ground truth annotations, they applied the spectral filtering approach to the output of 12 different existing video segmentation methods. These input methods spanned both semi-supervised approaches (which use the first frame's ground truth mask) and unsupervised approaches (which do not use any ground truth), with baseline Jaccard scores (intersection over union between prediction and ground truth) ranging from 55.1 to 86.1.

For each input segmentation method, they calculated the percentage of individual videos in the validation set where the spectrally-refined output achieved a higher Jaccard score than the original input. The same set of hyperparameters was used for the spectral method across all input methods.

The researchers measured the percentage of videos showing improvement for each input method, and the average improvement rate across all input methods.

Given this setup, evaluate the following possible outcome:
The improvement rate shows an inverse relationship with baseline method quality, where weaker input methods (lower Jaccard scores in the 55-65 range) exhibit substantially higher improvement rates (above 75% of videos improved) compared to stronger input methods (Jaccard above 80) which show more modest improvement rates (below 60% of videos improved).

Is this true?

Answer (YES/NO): NO